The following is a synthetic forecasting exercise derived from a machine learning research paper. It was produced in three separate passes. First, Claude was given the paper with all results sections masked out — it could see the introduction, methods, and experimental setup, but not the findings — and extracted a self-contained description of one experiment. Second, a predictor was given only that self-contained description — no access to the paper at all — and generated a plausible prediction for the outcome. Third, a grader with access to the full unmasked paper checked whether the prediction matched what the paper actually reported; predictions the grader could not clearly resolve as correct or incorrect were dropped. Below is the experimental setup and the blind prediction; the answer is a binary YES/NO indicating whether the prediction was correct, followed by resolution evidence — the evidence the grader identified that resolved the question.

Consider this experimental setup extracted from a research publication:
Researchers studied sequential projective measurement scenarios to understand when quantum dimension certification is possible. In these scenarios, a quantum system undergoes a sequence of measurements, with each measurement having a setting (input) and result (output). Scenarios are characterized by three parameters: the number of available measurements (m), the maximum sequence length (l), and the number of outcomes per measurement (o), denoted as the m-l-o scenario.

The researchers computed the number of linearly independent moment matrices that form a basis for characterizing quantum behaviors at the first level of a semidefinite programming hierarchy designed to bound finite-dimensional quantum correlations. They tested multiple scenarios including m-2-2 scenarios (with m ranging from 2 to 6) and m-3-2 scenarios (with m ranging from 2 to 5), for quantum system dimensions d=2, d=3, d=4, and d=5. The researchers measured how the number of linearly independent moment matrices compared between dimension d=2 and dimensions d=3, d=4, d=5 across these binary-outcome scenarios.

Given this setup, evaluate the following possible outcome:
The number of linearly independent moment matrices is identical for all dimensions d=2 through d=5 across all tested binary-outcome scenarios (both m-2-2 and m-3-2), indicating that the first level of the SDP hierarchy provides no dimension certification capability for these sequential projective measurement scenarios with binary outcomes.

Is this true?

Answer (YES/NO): NO